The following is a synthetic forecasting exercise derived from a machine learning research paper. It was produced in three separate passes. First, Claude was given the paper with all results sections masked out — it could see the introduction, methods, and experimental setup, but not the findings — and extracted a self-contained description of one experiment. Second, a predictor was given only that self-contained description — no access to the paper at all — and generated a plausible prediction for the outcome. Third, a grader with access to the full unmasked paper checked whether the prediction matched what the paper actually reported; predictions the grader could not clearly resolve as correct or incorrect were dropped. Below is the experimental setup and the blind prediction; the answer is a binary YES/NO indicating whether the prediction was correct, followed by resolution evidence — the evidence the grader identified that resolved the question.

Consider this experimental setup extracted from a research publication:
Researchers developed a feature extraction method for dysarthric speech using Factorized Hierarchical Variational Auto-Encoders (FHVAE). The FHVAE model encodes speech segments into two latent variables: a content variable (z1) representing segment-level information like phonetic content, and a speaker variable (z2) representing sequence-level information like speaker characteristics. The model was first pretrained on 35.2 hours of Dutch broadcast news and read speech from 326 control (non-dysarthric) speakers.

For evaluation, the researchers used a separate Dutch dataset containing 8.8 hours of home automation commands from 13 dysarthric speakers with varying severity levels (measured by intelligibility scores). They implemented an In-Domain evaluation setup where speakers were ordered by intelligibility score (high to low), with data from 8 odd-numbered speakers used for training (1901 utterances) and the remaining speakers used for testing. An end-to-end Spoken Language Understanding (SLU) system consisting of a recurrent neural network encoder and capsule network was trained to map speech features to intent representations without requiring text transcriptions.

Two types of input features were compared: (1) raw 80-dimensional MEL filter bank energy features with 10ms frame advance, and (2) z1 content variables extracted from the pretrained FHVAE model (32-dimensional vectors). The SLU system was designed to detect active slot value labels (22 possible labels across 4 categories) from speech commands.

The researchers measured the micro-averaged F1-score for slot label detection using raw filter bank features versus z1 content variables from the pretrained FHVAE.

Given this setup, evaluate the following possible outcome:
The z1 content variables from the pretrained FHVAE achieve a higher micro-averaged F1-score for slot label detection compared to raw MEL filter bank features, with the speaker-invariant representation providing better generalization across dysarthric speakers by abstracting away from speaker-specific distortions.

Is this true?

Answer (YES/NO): YES